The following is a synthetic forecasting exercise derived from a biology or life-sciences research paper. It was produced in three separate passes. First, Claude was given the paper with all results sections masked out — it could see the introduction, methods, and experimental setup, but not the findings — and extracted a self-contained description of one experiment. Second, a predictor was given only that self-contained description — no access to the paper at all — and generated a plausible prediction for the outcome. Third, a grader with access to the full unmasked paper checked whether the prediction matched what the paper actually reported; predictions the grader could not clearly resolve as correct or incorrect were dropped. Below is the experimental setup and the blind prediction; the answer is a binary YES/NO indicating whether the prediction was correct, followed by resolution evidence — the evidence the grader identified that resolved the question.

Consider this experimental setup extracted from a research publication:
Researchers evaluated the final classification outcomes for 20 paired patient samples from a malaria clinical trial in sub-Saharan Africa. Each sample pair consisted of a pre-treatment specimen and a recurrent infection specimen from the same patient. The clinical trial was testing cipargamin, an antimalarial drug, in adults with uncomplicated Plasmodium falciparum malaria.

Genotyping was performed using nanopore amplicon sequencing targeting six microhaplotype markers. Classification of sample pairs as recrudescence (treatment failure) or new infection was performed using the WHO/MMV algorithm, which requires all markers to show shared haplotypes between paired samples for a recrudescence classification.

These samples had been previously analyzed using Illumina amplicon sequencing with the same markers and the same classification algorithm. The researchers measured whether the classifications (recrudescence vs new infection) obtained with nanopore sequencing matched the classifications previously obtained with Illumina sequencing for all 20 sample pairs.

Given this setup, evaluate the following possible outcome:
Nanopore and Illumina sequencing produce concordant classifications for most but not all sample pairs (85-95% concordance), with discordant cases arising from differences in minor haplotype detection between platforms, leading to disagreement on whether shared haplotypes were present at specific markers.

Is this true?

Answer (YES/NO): NO